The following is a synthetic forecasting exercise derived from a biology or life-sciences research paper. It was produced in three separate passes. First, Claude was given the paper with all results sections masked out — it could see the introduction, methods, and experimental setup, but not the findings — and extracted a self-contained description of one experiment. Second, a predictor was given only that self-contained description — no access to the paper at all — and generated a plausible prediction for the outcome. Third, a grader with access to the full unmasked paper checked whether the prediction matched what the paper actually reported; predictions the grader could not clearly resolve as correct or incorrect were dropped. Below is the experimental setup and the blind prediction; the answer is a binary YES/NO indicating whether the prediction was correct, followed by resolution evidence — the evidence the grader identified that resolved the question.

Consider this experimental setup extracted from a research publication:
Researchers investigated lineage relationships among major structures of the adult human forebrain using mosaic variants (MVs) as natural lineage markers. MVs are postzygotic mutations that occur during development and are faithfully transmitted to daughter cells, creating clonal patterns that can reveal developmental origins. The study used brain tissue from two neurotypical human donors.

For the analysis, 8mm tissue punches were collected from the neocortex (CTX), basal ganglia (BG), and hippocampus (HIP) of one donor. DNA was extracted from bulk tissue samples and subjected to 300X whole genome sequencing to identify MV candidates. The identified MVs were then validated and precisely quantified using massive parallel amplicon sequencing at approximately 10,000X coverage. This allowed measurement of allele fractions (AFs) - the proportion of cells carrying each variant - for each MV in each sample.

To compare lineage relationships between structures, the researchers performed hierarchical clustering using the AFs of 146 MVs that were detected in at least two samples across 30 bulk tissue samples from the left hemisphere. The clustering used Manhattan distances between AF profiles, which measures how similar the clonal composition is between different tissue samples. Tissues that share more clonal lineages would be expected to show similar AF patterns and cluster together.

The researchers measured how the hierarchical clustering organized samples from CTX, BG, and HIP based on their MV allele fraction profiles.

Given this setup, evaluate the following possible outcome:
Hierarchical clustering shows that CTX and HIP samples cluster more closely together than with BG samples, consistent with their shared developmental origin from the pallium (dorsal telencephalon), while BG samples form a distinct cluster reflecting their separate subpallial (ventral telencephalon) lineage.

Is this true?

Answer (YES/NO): NO